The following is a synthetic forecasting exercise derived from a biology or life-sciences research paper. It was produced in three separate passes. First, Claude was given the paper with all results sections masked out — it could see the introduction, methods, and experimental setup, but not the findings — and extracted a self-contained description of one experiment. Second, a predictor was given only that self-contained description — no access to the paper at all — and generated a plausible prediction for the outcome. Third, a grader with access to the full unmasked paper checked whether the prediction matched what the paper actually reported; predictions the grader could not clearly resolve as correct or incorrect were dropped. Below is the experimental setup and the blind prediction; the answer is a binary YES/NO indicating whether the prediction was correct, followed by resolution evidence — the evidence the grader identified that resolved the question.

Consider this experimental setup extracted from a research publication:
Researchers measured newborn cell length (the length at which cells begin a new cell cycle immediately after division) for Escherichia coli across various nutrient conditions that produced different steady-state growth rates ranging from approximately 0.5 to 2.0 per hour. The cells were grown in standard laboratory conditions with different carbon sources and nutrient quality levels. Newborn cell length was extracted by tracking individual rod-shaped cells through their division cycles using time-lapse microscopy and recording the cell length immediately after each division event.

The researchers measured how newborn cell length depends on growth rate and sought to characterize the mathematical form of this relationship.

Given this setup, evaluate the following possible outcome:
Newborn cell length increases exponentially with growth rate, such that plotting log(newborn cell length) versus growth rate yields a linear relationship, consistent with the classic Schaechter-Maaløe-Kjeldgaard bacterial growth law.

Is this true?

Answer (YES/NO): YES